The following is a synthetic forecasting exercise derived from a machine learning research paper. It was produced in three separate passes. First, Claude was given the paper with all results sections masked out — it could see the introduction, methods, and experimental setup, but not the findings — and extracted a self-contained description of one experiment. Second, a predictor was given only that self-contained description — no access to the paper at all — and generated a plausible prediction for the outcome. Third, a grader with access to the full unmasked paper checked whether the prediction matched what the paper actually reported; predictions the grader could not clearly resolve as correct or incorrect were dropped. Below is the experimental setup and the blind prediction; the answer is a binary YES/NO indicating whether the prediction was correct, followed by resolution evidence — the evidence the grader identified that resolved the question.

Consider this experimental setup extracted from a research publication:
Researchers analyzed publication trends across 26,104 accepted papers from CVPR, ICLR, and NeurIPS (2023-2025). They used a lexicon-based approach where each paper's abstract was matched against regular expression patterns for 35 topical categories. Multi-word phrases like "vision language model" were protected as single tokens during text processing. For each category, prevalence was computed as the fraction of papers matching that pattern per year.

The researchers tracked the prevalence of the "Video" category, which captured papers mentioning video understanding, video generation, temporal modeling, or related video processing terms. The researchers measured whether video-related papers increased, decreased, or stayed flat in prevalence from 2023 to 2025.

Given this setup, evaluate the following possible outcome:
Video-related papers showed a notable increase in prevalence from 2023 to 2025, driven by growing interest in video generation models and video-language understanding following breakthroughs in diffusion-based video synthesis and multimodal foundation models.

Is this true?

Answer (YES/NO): NO